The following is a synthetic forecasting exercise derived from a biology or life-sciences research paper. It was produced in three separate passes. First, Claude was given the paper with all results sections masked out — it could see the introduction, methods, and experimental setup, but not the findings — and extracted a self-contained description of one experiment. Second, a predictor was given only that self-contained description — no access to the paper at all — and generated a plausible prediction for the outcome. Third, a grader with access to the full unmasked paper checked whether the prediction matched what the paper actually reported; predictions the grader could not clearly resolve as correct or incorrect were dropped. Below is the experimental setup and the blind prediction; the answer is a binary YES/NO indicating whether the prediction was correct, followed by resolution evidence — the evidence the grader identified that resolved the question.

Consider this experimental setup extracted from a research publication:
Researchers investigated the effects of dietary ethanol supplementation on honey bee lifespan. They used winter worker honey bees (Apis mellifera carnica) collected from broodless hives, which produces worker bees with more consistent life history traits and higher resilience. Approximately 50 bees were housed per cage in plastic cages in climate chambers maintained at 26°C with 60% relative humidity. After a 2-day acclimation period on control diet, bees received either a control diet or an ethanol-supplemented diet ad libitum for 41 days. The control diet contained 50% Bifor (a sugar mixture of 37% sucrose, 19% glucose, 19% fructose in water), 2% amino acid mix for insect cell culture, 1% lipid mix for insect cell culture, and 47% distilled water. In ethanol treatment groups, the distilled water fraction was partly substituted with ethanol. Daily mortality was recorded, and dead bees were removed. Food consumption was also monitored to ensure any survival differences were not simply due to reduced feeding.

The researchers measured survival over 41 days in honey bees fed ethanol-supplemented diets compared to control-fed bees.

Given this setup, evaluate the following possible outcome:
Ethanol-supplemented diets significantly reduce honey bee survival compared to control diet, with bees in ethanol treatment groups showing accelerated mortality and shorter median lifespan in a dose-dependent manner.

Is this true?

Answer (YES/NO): NO